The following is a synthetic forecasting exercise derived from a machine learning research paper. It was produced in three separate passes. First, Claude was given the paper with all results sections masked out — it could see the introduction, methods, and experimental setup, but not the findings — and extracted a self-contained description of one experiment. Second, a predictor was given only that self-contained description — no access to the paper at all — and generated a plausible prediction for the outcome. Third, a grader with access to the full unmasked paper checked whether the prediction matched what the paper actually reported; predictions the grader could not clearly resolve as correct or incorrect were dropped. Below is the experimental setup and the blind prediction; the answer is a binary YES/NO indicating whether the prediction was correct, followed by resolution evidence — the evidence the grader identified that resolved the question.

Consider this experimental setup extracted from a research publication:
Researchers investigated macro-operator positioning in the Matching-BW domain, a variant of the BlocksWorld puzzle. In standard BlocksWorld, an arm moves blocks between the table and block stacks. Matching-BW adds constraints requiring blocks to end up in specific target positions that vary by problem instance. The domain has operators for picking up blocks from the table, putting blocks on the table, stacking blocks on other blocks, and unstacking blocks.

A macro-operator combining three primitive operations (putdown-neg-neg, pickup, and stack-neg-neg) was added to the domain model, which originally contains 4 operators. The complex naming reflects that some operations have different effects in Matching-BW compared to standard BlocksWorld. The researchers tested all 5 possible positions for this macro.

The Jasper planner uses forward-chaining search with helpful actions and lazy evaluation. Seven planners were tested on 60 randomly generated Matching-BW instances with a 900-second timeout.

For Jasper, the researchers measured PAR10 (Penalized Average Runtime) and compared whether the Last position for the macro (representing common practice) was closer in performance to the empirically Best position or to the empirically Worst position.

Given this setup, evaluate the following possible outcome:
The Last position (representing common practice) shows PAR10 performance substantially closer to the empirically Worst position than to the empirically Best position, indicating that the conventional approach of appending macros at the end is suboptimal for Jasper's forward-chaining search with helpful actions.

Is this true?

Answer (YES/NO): NO